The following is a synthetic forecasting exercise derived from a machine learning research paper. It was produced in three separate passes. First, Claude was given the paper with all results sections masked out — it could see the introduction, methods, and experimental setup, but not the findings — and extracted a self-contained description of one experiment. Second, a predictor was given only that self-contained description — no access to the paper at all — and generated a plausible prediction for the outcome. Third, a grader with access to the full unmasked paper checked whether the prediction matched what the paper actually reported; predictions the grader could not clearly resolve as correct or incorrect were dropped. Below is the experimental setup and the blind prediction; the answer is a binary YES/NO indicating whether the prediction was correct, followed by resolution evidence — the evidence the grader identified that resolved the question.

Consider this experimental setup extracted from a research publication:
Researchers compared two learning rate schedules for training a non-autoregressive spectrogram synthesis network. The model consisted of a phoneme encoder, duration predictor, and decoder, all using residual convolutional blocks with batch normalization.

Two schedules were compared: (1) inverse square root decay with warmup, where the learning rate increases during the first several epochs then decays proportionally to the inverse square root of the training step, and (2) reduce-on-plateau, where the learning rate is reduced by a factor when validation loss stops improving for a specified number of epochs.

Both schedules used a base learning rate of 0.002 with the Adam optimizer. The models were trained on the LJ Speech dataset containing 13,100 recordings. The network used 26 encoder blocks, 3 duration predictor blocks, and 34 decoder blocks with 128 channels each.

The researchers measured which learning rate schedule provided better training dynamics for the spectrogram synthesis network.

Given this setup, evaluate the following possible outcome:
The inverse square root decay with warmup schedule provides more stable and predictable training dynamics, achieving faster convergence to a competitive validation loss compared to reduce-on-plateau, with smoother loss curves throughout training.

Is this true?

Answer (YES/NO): NO